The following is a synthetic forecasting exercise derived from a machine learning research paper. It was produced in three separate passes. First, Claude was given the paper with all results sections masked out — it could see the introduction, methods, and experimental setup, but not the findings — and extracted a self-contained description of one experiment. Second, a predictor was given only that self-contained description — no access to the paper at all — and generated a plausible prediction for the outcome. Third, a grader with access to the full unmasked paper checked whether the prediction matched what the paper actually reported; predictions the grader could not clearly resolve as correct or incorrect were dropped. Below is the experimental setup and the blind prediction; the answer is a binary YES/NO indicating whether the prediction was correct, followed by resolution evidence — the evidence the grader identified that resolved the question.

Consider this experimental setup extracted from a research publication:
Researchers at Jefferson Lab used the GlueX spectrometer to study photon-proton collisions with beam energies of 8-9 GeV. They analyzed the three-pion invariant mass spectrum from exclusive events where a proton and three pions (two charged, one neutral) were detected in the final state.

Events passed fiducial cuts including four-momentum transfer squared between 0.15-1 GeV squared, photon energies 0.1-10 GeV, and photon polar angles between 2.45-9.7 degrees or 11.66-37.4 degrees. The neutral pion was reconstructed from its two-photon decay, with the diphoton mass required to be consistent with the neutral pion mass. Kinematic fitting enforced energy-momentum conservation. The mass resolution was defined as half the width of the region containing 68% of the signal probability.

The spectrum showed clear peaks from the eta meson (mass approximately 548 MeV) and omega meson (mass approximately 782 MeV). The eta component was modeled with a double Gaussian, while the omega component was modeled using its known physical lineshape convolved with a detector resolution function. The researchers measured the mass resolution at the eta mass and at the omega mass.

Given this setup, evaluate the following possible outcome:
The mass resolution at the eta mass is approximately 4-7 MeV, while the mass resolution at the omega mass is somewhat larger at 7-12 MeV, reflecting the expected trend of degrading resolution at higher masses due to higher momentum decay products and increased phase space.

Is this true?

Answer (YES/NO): YES